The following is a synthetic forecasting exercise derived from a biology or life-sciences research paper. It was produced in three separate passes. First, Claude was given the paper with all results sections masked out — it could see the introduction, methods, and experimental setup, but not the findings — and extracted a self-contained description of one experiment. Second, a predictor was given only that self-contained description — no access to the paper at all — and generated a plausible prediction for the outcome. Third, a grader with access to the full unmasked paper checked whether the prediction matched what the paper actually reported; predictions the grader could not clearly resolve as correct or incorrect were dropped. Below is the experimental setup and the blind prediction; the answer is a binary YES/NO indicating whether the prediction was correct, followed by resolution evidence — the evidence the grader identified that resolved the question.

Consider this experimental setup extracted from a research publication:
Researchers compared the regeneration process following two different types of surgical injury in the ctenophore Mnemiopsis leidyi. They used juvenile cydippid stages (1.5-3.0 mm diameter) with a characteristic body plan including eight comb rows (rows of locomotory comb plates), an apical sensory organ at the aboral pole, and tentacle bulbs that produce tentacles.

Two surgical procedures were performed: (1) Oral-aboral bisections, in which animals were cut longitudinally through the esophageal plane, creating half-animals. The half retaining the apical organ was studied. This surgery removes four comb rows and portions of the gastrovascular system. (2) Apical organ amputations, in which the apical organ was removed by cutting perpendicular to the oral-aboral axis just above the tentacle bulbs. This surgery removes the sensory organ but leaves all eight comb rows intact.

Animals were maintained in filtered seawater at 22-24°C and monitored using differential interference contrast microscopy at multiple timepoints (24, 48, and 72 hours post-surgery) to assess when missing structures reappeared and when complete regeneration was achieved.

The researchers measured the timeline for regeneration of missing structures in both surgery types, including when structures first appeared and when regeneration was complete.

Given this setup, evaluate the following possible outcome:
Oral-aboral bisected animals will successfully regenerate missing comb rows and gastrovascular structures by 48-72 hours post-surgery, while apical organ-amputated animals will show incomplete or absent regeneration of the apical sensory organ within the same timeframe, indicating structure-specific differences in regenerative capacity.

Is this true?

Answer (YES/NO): NO